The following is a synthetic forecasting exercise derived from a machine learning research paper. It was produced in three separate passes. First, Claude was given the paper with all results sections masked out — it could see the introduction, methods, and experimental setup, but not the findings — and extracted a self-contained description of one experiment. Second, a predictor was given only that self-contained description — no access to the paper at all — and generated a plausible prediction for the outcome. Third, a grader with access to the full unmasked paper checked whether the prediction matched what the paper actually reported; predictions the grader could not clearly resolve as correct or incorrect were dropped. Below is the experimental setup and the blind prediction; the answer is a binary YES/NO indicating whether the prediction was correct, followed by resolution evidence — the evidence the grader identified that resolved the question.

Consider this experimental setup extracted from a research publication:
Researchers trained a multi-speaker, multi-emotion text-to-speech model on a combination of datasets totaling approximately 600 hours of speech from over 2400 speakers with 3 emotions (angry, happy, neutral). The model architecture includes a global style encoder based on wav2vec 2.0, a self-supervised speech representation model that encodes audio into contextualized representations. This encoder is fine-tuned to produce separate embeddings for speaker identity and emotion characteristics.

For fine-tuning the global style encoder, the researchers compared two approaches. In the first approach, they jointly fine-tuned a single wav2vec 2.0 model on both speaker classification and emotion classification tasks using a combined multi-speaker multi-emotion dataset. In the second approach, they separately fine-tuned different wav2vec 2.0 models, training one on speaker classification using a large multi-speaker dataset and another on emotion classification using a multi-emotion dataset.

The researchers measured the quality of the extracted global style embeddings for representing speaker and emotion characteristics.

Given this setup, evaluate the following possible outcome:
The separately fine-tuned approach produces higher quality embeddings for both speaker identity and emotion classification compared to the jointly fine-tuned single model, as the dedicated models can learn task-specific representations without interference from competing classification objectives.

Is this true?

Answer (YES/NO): NO